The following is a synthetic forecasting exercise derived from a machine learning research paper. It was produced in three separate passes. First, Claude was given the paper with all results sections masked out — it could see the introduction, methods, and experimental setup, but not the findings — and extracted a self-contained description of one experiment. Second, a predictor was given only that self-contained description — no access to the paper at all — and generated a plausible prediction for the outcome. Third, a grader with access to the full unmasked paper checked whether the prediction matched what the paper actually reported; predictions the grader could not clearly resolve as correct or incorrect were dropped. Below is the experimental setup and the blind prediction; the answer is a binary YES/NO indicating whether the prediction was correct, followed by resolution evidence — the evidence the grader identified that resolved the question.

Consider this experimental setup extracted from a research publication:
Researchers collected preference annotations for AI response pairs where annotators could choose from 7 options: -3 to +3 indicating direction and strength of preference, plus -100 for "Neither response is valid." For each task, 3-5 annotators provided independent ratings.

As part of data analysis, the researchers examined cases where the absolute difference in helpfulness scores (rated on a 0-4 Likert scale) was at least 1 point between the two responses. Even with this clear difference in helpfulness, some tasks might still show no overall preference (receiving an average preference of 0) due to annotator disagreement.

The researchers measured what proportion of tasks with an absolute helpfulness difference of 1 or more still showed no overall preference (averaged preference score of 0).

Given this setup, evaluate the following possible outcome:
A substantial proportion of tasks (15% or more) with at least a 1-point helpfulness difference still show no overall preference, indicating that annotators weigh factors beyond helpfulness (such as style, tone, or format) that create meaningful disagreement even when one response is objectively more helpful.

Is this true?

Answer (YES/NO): NO